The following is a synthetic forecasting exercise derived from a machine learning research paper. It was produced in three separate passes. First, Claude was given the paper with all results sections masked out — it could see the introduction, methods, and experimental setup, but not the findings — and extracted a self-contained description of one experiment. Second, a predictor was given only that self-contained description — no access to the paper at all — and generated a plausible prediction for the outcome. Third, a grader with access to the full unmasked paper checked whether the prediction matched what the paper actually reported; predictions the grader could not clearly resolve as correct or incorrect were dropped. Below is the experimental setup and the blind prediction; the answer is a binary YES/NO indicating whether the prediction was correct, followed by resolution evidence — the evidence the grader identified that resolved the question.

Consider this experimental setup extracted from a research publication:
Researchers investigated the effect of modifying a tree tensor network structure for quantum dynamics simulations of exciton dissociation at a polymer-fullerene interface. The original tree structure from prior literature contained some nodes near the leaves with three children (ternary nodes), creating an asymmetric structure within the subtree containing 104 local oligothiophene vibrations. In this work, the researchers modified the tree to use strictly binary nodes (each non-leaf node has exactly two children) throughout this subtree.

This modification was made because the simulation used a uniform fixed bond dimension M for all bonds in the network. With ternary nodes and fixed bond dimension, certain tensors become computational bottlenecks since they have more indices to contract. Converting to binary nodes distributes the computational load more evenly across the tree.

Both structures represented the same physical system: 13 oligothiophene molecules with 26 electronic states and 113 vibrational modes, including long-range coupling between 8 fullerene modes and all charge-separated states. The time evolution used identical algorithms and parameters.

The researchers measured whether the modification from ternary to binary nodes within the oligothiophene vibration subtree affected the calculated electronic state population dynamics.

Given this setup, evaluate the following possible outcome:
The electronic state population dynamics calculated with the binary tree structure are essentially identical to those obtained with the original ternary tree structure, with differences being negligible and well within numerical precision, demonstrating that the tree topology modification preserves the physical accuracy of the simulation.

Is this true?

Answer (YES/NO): YES